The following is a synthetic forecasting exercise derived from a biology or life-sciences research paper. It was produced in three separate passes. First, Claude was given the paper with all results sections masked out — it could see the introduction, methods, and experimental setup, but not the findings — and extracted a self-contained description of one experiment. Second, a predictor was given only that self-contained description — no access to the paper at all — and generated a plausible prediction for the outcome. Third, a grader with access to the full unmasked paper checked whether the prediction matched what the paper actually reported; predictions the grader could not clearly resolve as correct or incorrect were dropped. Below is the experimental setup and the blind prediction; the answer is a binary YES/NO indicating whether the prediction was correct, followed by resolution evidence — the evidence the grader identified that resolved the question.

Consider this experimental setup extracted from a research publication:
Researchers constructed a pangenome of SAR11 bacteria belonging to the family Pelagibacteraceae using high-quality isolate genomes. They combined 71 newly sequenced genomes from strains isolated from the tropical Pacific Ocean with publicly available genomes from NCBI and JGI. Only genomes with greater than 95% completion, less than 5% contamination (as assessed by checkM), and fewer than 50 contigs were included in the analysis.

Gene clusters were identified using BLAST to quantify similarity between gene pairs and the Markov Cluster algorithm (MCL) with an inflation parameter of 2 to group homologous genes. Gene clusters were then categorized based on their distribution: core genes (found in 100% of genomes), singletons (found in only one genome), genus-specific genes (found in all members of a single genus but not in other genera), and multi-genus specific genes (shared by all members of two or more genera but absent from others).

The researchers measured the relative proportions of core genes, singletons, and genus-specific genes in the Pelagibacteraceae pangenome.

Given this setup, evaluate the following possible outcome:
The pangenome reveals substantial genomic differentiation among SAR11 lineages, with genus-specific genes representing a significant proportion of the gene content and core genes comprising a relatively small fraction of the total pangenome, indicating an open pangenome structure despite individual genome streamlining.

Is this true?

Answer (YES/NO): NO